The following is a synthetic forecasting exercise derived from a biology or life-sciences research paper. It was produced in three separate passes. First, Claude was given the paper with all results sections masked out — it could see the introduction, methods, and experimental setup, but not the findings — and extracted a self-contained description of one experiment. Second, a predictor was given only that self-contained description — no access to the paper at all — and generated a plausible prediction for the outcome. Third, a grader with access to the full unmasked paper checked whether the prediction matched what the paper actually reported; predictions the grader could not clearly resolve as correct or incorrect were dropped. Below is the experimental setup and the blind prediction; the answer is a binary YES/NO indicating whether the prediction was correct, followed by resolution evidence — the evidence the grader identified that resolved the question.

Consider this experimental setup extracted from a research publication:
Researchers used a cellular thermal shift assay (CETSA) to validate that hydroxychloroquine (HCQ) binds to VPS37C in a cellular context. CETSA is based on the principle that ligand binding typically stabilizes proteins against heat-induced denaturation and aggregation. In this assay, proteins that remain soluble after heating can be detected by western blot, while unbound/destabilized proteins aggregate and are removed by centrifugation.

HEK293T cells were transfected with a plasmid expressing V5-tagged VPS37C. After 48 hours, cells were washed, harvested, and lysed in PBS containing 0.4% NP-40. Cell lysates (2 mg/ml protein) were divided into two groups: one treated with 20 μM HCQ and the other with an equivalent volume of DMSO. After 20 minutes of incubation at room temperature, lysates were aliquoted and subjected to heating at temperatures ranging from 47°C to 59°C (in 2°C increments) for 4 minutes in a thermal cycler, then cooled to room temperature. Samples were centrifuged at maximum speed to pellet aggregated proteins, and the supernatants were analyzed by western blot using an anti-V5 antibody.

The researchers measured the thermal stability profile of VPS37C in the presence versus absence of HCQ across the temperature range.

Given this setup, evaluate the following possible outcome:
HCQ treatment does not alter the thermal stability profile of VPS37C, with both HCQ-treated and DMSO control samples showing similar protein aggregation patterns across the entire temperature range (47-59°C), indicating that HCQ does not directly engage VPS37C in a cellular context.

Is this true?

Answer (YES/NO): NO